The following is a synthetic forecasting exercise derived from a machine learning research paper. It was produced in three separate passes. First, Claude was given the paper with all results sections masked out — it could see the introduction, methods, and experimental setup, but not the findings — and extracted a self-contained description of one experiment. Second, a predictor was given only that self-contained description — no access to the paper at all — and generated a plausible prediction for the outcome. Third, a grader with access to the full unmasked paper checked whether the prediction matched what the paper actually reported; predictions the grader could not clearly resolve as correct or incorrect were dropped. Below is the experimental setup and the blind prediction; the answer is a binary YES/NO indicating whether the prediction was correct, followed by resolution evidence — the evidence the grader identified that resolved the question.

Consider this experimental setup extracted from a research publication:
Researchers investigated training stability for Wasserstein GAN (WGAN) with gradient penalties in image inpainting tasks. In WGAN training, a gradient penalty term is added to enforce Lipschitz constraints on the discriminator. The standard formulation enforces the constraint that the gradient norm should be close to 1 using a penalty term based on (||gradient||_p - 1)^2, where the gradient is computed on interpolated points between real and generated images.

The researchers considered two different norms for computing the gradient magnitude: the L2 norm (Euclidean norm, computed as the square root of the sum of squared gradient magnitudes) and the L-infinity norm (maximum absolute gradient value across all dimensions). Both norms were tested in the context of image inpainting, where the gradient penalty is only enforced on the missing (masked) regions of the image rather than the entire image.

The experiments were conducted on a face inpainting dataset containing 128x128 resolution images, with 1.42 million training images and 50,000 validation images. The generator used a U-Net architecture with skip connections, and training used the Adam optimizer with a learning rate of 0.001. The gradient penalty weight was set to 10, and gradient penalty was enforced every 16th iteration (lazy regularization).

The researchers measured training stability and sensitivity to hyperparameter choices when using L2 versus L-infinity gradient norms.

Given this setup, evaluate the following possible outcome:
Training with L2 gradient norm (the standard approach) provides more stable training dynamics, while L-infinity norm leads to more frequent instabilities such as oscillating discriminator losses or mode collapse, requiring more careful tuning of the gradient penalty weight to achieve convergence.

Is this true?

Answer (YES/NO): YES